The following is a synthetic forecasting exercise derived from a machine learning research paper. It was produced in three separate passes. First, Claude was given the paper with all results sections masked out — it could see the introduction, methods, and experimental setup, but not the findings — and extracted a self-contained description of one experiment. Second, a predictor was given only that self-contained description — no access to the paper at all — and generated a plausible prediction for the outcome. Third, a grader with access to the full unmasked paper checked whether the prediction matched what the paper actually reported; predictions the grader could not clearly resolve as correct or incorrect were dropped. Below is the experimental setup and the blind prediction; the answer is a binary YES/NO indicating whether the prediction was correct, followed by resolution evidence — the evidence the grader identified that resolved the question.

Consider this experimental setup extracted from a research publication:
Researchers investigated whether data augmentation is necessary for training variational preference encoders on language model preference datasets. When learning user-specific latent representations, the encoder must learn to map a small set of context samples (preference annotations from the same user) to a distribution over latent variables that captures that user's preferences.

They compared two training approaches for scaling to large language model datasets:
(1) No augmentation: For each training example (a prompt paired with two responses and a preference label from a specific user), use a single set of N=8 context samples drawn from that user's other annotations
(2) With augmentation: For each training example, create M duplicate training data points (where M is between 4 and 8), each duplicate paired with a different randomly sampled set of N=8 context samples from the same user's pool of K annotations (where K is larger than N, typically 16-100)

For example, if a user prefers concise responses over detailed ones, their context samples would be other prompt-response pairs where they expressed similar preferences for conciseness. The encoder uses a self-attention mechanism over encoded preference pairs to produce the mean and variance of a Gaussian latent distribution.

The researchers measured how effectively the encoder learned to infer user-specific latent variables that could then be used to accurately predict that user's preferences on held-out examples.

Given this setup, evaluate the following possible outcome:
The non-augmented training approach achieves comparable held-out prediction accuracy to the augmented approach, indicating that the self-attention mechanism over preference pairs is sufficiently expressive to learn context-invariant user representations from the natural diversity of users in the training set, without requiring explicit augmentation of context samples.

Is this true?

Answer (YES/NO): NO